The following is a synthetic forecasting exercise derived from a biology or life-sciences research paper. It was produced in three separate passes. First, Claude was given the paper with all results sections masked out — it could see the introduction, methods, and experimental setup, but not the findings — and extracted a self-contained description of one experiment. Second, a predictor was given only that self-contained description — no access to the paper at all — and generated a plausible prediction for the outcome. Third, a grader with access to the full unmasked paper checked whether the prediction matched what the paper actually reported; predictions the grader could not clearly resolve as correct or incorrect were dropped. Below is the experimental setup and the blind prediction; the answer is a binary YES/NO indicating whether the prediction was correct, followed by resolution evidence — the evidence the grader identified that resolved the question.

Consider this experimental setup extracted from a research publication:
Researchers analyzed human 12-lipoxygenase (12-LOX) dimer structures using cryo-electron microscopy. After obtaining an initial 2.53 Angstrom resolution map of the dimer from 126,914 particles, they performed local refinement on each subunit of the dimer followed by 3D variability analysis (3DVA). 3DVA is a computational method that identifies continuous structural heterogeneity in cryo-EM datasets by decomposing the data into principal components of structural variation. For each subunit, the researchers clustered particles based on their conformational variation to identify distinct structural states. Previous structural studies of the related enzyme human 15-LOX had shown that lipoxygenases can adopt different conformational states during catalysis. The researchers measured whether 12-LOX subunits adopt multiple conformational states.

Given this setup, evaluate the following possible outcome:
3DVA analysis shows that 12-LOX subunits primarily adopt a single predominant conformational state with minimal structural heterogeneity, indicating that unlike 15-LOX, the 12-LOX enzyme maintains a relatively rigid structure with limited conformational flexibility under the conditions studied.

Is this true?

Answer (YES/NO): NO